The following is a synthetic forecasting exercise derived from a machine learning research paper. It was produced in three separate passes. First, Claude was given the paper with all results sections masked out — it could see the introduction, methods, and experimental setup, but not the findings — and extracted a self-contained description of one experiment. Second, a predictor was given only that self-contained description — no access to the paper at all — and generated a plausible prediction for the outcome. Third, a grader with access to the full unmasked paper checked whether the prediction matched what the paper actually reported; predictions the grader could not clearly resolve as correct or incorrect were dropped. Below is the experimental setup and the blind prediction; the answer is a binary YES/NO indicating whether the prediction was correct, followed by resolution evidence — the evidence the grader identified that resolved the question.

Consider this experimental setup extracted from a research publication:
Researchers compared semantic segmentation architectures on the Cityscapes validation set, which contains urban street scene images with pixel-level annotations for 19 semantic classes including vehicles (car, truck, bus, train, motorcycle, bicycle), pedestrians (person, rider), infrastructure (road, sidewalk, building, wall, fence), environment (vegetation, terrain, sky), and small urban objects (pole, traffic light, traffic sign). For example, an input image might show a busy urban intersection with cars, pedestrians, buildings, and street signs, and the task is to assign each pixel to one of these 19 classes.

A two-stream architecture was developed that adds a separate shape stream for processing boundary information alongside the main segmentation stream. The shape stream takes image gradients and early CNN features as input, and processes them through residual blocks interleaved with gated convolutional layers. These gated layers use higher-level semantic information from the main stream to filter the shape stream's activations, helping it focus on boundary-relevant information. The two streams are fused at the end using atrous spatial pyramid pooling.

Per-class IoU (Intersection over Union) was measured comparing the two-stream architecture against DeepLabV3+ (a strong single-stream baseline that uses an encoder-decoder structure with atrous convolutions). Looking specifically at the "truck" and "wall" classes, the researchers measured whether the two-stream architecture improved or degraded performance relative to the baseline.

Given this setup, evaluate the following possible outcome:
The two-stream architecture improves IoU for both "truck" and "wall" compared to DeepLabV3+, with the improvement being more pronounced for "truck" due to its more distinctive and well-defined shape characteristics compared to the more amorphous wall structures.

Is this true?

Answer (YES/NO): NO